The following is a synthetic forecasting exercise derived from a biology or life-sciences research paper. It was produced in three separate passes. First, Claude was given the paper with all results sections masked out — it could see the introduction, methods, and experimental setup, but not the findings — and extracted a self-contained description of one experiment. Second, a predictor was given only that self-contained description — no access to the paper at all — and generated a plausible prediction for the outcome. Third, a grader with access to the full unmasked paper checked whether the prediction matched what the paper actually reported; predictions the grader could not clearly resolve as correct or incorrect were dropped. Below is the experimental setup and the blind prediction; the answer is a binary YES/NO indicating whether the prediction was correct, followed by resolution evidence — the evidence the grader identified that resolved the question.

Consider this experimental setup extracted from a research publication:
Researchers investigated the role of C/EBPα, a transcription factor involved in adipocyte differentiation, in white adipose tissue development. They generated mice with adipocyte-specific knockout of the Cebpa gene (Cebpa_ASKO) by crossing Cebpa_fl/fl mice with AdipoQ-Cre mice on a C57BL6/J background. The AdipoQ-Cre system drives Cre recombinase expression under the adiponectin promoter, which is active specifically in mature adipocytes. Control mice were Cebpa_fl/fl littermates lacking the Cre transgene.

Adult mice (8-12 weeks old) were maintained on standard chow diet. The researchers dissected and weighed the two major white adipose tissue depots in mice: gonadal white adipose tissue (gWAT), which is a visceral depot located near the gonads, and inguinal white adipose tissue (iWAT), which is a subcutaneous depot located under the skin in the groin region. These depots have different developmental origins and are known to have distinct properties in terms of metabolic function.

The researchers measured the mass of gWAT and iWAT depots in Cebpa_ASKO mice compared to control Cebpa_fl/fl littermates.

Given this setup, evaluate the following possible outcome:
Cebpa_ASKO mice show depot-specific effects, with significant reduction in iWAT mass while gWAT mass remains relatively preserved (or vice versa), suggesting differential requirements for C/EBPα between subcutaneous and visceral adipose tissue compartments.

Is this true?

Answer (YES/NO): YES